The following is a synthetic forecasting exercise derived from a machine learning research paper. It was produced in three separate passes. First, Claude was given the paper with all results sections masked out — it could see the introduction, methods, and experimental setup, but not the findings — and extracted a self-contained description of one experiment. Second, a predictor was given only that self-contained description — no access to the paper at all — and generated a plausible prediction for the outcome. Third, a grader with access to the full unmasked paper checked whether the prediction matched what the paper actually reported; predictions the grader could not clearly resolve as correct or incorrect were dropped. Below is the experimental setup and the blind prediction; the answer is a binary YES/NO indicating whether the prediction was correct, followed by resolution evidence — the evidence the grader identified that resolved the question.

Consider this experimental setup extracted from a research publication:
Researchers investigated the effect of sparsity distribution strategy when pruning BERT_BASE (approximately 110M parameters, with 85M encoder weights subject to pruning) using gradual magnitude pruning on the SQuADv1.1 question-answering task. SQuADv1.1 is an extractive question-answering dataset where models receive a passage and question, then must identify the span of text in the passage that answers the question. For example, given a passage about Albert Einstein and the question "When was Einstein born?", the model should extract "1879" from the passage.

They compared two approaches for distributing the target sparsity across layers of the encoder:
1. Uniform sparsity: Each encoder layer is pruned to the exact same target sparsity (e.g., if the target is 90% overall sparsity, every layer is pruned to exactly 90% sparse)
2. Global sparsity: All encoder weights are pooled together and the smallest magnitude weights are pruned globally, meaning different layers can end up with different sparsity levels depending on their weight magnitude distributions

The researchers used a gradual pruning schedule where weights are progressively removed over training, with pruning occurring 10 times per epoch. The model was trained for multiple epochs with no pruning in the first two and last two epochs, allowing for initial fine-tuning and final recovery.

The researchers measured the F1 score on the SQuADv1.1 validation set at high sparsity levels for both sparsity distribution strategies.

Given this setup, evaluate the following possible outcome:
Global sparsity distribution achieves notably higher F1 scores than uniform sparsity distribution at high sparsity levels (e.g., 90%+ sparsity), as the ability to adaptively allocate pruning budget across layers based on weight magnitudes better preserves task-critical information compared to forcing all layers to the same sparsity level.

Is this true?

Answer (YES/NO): NO